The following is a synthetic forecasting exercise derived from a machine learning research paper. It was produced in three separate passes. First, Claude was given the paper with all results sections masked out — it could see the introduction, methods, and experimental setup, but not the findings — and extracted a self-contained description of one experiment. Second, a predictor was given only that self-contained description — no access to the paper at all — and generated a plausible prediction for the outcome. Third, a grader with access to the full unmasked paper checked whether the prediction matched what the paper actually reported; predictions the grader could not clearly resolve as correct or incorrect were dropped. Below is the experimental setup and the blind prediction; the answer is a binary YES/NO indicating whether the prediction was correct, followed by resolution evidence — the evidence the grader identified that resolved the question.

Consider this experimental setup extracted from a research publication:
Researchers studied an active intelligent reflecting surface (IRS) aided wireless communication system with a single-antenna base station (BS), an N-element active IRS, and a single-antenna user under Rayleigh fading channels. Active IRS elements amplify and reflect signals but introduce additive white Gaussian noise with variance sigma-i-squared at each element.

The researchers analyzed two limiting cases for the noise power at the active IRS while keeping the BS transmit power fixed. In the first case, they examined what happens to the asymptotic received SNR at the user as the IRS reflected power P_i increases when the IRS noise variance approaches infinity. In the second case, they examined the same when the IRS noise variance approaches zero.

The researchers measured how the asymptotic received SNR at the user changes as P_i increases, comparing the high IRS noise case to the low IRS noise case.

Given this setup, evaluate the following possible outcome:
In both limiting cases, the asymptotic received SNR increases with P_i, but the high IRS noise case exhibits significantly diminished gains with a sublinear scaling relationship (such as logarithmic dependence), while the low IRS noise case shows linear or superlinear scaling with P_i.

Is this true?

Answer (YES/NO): NO